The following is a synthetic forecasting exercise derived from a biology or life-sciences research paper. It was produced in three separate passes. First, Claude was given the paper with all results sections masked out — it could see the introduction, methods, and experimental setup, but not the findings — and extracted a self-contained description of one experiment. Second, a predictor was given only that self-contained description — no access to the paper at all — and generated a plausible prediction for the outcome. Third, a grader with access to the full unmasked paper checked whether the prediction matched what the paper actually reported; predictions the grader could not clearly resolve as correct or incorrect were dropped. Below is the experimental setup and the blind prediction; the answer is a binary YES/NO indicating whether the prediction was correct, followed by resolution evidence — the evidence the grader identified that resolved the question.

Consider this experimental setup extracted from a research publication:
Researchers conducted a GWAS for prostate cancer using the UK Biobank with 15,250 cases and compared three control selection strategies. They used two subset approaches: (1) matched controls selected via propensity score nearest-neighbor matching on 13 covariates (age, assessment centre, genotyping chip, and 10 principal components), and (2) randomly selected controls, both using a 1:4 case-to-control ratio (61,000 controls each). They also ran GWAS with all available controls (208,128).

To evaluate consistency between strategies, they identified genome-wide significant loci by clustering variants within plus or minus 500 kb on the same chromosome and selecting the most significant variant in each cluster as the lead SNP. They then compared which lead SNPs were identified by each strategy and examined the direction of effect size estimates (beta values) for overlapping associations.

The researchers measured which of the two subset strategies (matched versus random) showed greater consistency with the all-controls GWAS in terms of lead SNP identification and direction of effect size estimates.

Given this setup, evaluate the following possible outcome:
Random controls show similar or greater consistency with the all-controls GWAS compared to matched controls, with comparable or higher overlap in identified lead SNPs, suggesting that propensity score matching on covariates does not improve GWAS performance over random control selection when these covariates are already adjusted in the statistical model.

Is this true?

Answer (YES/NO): NO